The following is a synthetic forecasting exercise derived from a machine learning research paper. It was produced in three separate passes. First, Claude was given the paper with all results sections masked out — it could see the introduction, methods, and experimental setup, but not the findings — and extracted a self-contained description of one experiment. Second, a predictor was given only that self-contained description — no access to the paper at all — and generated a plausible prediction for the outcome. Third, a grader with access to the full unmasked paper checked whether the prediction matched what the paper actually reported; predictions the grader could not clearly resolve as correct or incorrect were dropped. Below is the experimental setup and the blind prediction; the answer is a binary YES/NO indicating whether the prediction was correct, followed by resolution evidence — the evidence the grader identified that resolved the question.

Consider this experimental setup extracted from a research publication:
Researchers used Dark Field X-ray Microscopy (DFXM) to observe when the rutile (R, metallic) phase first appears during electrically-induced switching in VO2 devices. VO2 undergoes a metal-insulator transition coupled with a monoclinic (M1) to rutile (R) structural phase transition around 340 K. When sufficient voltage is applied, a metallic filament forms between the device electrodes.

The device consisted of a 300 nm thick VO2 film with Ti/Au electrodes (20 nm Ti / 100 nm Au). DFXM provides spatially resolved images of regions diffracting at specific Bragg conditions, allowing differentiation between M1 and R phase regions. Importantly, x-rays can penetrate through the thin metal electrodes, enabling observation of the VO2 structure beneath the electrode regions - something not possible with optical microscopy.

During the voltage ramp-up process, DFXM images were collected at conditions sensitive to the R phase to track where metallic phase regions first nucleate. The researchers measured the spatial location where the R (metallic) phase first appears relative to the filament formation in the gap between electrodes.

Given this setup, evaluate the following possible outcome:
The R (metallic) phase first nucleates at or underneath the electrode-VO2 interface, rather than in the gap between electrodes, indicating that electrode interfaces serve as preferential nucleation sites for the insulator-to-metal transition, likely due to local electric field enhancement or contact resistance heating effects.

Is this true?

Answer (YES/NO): YES